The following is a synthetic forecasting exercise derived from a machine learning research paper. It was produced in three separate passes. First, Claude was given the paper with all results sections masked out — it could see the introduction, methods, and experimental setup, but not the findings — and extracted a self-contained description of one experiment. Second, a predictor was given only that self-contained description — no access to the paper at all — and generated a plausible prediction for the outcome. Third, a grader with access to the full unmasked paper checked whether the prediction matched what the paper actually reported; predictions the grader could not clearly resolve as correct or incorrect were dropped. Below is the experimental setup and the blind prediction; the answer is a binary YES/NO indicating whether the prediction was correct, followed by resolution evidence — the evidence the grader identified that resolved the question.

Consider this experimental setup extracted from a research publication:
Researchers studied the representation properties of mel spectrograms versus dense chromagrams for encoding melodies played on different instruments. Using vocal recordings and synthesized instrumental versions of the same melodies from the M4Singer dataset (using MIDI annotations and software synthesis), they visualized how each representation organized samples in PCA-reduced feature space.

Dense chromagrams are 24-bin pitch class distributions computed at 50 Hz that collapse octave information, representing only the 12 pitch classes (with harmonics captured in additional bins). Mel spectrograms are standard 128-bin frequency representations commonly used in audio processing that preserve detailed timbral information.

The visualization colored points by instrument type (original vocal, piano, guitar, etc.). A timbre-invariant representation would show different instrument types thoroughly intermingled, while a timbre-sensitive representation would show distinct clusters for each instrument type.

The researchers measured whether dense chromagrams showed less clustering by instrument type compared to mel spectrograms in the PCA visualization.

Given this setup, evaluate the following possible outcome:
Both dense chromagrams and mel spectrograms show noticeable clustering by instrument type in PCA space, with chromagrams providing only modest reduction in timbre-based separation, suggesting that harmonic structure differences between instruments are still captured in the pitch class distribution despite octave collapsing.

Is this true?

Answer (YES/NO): NO